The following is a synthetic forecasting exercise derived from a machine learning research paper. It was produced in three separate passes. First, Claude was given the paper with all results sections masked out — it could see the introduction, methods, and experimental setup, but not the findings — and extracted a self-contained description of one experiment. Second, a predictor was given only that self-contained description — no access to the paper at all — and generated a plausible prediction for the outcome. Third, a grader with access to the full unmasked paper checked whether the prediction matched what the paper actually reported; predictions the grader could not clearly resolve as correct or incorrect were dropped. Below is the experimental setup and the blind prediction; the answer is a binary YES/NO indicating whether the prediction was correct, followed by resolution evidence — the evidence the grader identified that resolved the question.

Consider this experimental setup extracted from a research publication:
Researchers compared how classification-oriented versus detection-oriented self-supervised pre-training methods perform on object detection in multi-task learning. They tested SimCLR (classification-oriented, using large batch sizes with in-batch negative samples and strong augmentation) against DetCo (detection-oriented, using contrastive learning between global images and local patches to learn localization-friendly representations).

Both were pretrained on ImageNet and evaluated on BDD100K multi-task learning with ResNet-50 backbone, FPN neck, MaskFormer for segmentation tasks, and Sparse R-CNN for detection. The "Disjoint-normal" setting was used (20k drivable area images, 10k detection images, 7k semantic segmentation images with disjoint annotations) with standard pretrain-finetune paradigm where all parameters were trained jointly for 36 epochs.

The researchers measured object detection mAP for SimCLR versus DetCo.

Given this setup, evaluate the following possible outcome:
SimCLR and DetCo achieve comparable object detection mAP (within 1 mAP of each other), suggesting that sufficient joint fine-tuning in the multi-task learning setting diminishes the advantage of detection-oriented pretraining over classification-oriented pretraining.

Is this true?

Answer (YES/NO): YES